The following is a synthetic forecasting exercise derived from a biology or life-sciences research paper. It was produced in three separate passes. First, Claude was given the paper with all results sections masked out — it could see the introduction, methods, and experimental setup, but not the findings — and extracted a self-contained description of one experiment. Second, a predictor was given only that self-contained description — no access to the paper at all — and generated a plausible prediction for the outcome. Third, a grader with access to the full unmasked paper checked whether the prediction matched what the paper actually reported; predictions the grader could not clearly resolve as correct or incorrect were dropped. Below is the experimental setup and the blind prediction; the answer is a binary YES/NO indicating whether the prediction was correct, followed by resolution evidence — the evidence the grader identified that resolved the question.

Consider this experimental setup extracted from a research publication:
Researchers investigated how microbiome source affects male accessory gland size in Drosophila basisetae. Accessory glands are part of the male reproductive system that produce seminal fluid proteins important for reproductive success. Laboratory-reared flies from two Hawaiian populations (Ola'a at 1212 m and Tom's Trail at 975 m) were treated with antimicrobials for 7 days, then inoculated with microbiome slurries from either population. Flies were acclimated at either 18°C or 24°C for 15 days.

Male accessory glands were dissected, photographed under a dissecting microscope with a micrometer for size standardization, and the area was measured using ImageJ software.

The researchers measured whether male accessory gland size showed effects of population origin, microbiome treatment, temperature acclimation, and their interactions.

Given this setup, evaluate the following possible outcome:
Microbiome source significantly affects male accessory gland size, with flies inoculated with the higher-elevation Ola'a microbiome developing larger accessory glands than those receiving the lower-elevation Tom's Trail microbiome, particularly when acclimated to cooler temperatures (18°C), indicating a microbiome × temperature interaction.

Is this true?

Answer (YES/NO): NO